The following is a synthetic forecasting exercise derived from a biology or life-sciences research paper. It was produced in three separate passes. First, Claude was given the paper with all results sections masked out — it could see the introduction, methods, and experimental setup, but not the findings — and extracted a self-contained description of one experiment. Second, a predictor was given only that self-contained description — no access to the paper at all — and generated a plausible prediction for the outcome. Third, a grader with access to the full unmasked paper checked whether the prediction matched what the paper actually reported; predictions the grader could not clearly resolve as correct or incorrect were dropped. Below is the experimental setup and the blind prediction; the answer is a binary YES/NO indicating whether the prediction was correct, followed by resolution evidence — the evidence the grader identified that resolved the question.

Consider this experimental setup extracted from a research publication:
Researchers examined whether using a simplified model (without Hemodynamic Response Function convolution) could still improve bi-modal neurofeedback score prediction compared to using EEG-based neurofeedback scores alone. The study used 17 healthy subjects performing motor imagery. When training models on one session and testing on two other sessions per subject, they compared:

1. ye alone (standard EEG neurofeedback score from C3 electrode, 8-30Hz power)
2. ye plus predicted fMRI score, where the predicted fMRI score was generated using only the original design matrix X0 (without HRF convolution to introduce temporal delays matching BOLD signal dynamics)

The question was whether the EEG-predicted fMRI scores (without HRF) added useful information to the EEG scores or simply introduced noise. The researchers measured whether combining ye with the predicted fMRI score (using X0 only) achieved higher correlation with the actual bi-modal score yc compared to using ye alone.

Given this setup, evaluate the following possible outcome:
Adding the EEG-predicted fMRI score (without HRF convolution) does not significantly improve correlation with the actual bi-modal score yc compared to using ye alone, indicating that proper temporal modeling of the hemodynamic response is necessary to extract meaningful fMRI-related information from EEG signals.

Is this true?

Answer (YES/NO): YES